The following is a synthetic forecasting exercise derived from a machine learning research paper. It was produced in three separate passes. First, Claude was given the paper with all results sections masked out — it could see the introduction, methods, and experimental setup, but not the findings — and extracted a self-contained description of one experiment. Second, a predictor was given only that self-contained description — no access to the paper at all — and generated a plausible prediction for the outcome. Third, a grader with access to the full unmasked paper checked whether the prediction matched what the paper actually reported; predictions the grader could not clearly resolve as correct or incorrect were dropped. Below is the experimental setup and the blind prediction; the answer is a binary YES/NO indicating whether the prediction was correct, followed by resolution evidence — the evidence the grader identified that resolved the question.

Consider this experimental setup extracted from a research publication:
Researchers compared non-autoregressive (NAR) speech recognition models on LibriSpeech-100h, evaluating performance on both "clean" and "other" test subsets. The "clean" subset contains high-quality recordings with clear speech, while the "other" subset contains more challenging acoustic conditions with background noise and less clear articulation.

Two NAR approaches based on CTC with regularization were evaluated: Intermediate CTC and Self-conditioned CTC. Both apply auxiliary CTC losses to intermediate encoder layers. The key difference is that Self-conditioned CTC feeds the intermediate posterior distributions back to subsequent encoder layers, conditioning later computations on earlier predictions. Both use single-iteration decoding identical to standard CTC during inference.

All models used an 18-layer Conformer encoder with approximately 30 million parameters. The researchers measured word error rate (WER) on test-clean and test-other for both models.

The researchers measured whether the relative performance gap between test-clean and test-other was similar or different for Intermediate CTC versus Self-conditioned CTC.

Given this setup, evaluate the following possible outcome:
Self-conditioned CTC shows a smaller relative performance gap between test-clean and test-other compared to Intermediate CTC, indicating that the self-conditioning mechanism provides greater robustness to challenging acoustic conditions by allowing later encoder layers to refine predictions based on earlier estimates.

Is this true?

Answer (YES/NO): NO